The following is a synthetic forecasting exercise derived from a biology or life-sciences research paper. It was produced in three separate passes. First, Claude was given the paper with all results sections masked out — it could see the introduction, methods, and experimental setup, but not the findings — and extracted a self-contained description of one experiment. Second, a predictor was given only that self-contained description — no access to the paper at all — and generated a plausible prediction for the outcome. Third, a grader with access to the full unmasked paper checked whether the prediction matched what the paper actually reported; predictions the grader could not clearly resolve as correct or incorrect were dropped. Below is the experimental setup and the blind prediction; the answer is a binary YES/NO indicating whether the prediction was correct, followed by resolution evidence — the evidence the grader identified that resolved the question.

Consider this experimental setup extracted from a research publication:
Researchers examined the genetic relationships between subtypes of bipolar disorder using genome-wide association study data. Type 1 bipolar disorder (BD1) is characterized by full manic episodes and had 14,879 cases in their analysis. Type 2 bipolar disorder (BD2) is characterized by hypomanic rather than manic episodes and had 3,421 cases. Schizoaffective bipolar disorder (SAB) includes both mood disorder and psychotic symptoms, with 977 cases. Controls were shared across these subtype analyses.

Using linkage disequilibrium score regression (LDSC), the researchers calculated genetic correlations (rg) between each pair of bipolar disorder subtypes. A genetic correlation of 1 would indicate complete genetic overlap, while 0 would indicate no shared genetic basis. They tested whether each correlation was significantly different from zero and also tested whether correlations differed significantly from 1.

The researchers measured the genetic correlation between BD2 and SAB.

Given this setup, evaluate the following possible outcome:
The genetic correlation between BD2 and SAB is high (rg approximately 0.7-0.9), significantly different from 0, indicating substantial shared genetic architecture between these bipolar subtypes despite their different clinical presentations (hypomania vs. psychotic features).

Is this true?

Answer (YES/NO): NO